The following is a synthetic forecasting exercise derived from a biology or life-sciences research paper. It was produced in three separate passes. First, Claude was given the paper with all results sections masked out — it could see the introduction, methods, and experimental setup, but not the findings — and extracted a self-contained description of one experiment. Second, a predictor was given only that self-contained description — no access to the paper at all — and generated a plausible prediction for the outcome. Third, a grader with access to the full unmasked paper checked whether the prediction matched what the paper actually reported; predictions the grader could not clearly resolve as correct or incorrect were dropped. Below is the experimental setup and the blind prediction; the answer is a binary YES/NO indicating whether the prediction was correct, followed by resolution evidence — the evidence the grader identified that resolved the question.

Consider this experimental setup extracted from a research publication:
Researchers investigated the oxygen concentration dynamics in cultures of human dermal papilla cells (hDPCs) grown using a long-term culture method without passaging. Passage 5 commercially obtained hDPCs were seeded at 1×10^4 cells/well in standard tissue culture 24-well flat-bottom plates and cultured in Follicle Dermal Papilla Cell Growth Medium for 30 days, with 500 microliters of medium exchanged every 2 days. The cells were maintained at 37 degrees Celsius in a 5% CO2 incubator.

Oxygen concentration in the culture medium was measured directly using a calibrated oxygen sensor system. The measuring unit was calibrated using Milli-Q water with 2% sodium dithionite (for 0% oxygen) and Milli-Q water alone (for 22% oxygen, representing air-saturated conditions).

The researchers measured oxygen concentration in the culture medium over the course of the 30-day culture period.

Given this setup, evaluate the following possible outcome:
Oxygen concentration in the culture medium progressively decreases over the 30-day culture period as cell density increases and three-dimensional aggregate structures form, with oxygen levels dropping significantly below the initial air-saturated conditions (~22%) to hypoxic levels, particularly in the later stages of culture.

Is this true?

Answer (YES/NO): NO